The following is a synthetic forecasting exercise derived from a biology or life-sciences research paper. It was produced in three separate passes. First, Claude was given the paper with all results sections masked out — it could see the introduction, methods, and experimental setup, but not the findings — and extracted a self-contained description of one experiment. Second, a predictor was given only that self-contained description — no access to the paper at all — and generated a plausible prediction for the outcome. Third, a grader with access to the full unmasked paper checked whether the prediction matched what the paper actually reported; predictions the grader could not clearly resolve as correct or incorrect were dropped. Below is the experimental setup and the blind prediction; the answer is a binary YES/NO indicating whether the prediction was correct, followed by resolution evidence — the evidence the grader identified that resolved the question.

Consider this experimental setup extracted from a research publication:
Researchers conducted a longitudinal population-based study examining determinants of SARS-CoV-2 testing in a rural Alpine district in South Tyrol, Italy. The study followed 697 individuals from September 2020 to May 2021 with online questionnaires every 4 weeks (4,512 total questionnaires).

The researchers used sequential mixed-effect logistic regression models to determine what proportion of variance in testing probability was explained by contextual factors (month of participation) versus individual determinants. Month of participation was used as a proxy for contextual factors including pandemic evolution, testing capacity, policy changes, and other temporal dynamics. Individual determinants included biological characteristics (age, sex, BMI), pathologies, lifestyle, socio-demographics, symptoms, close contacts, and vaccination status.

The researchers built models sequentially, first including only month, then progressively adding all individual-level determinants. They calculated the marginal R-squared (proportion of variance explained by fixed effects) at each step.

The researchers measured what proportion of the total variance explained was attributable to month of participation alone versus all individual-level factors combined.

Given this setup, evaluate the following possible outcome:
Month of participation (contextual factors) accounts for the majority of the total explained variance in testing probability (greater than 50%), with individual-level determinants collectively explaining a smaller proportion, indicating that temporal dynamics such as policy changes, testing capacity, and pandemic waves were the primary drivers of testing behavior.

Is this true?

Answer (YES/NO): NO